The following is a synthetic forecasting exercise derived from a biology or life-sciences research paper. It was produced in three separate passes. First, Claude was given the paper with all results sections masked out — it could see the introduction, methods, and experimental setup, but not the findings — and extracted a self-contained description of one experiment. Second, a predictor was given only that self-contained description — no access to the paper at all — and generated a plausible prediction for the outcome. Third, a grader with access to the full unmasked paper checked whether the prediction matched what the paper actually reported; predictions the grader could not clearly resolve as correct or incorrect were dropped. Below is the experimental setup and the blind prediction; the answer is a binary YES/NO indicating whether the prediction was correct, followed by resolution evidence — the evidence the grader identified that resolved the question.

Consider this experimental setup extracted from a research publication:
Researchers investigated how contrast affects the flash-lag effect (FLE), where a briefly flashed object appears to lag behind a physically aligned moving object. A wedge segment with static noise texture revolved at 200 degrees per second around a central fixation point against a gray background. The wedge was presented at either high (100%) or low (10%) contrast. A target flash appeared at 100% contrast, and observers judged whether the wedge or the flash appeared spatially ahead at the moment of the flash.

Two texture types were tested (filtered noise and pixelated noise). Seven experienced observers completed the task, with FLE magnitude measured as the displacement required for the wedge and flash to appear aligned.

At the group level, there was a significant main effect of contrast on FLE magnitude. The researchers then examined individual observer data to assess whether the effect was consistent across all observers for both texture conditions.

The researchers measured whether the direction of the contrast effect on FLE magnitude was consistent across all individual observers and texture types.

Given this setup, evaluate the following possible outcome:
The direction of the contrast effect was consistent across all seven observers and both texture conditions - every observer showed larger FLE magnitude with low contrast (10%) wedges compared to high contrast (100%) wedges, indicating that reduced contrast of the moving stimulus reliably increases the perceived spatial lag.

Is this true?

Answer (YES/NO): NO